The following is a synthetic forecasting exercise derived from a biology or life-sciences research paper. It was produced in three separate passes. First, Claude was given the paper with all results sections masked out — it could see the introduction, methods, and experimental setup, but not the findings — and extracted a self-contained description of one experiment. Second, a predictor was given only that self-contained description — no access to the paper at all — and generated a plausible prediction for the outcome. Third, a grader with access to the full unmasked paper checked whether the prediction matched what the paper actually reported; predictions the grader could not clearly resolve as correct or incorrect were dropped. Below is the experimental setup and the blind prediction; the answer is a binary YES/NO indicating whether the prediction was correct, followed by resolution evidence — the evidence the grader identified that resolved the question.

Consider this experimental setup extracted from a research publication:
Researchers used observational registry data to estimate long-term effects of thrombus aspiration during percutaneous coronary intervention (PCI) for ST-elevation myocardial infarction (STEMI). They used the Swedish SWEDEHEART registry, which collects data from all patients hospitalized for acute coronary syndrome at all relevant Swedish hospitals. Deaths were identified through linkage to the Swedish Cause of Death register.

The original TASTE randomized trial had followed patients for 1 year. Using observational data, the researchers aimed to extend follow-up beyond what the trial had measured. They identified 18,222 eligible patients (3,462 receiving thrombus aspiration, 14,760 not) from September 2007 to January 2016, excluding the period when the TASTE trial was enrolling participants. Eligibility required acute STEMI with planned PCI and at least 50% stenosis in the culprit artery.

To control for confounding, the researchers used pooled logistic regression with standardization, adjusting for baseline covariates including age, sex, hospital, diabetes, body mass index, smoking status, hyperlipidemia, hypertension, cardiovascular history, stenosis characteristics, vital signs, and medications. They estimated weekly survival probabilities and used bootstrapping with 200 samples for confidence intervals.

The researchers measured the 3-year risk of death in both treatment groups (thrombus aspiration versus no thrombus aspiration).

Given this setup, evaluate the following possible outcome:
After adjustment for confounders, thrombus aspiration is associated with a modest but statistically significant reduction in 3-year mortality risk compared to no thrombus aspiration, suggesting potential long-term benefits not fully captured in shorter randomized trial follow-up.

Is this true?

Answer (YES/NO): NO